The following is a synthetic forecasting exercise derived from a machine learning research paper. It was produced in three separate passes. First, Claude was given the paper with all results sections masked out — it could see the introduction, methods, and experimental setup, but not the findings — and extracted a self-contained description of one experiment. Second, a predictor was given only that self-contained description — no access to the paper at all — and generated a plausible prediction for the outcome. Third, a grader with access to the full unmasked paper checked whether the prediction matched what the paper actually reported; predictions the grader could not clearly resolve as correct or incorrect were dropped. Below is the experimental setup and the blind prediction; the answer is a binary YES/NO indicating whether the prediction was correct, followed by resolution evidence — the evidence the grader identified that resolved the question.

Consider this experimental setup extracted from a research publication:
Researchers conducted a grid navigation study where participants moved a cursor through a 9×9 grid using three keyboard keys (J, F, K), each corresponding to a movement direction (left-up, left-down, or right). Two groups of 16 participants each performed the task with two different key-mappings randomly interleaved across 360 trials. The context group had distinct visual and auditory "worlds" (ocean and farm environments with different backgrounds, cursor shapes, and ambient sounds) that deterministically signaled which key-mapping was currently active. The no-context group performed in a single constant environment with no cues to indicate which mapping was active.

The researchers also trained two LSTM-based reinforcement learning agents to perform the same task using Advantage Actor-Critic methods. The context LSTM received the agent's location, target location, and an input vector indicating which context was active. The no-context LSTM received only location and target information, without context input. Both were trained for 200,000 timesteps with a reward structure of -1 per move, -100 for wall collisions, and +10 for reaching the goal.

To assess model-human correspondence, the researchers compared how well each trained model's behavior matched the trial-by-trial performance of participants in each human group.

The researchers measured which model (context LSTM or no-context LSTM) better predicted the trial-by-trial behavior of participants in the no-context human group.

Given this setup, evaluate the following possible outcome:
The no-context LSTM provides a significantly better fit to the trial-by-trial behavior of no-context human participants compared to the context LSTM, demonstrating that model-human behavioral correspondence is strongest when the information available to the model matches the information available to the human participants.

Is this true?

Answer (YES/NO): NO